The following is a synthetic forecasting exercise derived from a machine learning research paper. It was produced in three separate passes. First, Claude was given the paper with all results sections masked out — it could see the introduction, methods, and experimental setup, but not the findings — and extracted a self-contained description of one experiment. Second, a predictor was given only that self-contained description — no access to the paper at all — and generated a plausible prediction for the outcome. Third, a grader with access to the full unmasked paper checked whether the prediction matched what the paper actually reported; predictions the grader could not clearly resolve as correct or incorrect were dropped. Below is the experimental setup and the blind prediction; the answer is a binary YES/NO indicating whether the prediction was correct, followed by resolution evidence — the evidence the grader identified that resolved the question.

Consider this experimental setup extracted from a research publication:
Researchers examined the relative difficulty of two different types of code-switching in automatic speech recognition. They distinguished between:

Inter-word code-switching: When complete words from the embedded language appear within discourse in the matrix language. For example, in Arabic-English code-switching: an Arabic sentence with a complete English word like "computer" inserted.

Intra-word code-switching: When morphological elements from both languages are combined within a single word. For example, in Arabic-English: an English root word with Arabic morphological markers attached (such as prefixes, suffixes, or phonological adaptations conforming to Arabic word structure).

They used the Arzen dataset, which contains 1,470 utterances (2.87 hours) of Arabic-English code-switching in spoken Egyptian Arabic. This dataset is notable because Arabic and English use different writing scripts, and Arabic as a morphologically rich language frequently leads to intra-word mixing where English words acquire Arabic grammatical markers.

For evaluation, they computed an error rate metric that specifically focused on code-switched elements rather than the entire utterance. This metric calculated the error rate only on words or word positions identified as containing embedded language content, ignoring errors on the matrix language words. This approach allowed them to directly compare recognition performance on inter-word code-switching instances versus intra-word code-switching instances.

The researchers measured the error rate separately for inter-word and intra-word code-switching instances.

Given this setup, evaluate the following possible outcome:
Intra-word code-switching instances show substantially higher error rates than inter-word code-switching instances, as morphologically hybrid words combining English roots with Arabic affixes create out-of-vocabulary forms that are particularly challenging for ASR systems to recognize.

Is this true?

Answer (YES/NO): YES